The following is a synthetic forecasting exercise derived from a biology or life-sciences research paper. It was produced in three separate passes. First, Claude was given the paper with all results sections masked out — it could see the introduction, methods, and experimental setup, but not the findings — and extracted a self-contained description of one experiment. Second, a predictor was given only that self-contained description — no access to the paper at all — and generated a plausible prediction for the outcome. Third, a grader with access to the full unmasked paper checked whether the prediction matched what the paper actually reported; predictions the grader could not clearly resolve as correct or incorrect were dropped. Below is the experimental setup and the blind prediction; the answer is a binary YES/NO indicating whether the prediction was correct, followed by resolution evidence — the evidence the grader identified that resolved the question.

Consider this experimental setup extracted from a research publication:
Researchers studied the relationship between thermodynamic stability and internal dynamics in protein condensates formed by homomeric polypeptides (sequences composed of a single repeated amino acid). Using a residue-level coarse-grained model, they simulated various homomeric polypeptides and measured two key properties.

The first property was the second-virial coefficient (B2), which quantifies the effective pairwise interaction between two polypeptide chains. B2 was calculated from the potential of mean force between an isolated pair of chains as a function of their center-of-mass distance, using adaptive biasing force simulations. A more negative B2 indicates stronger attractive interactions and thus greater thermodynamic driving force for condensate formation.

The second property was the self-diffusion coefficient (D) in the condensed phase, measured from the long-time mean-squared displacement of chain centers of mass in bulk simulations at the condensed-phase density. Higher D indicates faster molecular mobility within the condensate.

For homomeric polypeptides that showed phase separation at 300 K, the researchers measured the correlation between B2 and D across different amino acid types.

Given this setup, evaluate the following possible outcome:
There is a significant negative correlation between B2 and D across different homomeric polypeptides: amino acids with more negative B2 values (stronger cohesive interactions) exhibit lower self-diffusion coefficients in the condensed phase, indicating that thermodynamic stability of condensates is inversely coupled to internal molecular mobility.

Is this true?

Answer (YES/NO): YES